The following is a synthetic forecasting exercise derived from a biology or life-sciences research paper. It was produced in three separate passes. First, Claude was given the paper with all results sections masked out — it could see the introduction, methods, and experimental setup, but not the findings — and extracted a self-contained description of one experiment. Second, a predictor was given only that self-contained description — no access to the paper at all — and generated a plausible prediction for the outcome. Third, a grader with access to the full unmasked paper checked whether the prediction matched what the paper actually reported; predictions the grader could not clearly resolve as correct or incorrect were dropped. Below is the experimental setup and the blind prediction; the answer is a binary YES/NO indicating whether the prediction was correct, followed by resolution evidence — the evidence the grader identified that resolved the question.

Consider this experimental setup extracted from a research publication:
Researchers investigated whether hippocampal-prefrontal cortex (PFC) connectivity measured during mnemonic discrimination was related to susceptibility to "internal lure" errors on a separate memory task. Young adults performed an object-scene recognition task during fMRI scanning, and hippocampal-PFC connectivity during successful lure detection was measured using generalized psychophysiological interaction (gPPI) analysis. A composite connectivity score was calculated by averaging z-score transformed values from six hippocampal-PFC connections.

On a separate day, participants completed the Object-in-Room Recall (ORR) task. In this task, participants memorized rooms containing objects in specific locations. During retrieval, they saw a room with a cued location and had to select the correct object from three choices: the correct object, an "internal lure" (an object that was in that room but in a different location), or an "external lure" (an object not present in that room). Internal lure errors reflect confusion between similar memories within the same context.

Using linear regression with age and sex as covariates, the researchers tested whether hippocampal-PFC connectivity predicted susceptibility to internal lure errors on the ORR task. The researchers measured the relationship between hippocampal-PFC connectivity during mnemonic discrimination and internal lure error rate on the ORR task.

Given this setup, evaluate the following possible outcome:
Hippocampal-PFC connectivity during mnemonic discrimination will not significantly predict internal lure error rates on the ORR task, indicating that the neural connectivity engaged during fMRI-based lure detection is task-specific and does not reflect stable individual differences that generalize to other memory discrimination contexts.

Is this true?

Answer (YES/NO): YES